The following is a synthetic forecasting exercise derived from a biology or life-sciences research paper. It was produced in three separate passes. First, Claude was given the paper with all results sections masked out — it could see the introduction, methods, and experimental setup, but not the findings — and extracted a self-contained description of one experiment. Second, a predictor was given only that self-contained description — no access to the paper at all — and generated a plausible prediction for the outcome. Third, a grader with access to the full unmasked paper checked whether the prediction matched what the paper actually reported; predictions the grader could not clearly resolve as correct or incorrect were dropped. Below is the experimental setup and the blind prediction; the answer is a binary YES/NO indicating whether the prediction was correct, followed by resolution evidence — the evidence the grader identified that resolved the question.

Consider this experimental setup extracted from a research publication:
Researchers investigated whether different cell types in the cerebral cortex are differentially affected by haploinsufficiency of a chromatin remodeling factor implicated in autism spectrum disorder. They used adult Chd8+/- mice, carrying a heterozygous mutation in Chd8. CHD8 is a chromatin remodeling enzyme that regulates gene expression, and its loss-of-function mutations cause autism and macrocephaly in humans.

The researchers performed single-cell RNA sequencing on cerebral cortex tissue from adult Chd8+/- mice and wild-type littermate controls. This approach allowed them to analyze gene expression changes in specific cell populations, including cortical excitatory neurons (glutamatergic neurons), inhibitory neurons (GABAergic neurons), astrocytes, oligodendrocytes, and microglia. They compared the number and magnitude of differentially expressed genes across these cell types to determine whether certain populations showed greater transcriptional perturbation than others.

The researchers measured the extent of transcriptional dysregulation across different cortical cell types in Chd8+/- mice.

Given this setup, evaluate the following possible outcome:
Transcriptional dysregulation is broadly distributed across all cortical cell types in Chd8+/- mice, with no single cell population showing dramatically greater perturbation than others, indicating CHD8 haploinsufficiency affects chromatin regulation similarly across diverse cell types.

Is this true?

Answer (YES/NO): NO